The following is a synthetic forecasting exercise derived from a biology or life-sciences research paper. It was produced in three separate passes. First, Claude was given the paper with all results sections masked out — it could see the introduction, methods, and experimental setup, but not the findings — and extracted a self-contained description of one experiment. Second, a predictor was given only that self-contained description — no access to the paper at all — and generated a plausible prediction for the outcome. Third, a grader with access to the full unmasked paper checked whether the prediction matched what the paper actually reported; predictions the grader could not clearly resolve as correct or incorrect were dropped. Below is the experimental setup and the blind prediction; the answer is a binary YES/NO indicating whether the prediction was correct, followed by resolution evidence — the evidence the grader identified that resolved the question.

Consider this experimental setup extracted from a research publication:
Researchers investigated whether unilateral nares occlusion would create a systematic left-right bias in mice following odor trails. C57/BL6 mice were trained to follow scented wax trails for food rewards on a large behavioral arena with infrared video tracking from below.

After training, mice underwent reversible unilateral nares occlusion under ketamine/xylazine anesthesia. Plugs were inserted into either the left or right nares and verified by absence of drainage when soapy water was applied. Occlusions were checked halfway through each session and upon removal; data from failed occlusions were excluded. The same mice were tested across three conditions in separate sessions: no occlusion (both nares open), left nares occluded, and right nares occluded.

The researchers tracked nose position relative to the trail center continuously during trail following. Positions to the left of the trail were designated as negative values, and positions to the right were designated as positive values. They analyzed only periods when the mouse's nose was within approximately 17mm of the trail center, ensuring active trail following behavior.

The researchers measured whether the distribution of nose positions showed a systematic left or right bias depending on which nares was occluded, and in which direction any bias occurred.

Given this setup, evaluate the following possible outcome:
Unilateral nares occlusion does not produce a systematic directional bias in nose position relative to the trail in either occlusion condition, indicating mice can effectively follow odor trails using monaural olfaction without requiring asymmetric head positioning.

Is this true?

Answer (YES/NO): NO